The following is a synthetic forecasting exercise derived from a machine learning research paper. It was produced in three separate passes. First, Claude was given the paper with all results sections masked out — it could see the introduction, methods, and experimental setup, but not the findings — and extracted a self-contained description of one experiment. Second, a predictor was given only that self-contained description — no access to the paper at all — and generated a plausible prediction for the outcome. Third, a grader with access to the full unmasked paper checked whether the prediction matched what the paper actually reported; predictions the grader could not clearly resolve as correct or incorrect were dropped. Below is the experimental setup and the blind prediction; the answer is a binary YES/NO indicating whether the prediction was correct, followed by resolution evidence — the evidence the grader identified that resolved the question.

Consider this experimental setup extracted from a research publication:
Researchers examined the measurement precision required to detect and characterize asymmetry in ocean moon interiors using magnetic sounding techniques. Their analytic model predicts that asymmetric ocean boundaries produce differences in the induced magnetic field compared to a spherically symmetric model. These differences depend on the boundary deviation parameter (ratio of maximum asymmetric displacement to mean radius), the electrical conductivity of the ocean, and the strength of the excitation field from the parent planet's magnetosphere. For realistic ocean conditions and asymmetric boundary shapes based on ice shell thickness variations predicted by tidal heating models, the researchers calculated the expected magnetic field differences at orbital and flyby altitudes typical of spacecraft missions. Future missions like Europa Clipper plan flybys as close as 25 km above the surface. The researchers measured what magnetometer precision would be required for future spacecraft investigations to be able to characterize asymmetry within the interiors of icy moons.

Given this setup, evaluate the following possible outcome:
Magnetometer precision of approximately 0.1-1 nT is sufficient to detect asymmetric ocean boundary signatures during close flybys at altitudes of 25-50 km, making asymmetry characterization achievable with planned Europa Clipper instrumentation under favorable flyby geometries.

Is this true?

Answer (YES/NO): YES